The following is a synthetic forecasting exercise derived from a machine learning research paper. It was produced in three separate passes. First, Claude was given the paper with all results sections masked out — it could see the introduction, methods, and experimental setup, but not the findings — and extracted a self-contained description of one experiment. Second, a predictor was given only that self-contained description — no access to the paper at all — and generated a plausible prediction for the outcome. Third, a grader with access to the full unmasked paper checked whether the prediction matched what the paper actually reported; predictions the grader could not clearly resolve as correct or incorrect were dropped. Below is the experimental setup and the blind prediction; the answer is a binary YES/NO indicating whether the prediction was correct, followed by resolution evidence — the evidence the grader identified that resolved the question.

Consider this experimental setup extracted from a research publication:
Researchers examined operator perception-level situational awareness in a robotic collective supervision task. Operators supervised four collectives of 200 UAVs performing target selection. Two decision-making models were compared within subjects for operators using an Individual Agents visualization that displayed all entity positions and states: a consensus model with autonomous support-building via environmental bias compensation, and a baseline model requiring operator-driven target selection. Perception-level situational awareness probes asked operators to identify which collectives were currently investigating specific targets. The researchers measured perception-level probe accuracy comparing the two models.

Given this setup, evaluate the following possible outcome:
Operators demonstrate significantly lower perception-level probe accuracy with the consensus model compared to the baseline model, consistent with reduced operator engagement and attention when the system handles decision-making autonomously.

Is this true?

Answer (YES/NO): YES